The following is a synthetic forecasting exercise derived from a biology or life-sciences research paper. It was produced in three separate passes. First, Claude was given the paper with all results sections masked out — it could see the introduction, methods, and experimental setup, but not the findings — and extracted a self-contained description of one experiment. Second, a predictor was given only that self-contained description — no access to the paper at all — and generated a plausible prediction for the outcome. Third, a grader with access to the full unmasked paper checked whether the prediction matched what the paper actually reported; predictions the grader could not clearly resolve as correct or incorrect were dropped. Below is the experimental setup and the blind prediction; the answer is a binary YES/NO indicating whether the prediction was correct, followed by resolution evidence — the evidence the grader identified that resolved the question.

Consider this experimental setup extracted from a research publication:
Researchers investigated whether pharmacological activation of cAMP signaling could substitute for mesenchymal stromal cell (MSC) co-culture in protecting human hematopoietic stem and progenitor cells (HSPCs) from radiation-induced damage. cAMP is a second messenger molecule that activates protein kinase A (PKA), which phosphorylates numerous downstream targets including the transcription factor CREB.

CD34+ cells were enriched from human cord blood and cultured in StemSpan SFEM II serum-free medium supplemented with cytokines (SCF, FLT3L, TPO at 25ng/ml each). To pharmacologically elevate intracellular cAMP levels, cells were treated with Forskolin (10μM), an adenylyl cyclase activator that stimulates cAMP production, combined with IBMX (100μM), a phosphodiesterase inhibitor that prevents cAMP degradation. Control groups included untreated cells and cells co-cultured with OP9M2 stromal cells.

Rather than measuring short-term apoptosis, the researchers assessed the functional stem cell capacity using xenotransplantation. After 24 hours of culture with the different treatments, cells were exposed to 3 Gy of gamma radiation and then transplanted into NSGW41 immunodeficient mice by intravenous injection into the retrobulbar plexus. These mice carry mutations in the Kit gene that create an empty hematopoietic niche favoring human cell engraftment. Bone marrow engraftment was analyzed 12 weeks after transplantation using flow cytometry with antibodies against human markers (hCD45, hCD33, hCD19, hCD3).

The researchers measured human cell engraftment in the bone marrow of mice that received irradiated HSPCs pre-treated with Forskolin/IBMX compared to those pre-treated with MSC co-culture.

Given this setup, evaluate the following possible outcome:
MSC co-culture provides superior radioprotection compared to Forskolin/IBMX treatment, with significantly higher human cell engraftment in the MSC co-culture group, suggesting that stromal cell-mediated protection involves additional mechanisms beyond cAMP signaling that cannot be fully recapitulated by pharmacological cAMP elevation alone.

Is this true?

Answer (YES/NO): NO